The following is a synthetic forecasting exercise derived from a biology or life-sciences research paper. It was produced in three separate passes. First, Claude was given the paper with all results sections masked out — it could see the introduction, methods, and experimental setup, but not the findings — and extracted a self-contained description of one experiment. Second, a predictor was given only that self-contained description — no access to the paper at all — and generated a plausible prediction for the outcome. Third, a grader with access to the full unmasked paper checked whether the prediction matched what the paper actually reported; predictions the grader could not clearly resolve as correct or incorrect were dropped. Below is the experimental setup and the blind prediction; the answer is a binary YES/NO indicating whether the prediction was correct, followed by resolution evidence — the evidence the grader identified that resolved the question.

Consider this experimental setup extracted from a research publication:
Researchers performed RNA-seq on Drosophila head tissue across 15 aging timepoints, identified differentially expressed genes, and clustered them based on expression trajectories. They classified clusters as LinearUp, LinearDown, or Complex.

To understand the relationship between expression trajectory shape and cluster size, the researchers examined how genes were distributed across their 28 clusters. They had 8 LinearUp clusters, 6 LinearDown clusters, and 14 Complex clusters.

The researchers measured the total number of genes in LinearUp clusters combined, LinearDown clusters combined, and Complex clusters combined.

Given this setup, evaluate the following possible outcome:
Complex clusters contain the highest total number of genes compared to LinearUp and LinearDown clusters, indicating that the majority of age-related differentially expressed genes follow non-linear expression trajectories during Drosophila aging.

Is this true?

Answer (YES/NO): NO